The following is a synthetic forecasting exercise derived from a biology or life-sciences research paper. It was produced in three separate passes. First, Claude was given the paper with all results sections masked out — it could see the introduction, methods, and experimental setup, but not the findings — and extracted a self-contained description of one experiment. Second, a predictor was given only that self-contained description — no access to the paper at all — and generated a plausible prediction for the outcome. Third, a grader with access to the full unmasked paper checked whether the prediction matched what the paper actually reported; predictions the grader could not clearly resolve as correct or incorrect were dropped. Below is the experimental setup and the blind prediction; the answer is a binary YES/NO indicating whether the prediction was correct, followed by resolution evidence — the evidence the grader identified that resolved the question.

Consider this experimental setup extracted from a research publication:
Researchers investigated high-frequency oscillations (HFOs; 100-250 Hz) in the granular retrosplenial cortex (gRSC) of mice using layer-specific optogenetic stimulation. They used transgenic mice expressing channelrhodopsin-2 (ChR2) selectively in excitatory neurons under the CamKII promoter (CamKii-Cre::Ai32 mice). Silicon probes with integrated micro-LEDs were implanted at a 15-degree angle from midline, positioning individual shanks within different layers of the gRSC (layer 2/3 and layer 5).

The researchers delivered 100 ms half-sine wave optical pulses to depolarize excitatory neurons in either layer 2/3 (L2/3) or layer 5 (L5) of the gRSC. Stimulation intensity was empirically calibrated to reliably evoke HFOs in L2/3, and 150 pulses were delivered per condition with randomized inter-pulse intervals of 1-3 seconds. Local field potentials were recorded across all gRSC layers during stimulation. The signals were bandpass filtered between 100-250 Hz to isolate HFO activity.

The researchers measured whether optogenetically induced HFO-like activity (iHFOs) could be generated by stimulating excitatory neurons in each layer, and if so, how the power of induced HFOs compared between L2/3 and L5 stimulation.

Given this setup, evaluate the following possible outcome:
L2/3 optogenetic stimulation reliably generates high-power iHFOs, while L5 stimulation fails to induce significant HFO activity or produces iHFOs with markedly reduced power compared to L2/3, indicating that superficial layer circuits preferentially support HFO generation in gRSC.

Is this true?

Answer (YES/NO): YES